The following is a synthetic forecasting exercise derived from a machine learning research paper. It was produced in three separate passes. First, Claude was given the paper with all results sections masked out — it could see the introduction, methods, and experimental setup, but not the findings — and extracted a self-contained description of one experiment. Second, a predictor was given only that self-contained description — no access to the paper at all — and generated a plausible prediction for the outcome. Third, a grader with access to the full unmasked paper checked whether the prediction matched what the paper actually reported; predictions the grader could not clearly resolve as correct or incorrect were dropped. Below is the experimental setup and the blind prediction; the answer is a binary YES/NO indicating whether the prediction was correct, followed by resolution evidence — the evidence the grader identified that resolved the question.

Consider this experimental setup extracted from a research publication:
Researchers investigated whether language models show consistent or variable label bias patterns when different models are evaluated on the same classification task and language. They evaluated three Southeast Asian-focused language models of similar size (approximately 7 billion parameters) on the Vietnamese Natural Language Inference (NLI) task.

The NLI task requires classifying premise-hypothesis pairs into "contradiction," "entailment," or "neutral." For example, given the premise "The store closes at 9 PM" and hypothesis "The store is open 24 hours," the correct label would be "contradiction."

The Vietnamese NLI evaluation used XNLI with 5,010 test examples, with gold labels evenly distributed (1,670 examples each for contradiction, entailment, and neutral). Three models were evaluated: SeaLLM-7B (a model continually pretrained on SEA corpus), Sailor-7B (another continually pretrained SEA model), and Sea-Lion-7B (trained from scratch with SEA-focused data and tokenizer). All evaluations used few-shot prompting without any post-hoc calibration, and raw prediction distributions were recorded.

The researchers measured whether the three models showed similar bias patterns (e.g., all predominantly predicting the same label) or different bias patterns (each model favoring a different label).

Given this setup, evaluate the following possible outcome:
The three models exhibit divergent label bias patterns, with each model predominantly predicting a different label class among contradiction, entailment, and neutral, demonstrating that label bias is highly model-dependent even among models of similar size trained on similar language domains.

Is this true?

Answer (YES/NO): NO